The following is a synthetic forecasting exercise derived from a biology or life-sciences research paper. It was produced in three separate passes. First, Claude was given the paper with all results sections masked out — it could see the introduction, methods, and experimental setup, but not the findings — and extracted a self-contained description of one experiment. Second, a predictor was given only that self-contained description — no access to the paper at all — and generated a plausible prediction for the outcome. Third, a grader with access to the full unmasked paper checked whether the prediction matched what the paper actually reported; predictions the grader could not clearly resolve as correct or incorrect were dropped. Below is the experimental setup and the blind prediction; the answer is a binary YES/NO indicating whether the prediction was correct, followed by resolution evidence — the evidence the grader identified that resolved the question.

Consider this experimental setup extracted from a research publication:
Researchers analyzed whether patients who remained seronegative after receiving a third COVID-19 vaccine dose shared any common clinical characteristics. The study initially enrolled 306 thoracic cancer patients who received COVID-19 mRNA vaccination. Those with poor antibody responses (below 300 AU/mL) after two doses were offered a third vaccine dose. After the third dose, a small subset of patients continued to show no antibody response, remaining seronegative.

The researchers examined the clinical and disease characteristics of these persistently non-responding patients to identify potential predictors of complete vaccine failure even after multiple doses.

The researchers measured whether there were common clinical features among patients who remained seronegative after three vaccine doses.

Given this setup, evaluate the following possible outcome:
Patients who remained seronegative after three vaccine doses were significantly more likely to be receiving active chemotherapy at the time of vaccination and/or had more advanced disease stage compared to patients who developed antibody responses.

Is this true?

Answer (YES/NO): NO